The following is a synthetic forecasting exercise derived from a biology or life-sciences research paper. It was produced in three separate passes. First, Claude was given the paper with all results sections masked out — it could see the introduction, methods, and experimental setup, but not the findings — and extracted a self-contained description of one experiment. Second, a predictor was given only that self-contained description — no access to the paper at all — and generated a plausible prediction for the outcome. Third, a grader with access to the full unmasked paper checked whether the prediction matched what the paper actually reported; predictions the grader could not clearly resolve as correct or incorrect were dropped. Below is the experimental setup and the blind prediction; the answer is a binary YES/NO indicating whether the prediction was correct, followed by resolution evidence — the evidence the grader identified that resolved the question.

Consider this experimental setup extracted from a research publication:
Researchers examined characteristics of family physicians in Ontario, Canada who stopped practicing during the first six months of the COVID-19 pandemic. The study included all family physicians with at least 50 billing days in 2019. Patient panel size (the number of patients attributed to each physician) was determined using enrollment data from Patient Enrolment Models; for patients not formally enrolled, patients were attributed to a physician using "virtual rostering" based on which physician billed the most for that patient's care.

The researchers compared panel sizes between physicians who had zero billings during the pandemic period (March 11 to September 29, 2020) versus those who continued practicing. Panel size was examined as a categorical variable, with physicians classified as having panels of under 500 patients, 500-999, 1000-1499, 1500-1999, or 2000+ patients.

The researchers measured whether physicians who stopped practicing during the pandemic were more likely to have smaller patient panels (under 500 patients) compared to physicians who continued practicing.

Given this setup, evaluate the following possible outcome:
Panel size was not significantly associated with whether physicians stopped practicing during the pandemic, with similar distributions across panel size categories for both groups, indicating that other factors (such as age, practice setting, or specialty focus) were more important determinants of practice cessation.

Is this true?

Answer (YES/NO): NO